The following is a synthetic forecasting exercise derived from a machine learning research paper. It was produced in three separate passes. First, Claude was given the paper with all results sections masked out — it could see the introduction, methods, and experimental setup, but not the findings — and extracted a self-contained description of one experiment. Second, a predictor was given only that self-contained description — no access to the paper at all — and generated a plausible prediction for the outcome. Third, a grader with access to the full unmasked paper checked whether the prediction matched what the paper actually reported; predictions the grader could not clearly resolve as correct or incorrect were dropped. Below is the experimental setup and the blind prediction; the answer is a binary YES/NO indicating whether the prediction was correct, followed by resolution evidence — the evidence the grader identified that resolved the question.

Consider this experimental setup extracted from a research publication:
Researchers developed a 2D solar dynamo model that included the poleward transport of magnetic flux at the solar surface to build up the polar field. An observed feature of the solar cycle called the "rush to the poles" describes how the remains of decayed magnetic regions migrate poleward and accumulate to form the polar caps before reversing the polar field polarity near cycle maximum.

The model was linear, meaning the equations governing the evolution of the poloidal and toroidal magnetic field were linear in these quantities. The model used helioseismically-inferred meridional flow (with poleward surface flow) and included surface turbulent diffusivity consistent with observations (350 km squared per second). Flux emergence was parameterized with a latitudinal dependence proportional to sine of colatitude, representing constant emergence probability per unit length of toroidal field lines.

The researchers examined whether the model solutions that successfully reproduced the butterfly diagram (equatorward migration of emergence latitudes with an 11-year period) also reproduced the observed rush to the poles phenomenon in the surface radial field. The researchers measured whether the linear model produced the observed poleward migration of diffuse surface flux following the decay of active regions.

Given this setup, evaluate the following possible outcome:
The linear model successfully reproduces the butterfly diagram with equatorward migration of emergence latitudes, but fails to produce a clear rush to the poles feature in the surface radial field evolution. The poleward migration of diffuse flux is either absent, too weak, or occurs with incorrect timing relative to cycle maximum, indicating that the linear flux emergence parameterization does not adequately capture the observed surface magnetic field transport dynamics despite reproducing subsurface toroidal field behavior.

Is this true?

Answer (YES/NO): YES